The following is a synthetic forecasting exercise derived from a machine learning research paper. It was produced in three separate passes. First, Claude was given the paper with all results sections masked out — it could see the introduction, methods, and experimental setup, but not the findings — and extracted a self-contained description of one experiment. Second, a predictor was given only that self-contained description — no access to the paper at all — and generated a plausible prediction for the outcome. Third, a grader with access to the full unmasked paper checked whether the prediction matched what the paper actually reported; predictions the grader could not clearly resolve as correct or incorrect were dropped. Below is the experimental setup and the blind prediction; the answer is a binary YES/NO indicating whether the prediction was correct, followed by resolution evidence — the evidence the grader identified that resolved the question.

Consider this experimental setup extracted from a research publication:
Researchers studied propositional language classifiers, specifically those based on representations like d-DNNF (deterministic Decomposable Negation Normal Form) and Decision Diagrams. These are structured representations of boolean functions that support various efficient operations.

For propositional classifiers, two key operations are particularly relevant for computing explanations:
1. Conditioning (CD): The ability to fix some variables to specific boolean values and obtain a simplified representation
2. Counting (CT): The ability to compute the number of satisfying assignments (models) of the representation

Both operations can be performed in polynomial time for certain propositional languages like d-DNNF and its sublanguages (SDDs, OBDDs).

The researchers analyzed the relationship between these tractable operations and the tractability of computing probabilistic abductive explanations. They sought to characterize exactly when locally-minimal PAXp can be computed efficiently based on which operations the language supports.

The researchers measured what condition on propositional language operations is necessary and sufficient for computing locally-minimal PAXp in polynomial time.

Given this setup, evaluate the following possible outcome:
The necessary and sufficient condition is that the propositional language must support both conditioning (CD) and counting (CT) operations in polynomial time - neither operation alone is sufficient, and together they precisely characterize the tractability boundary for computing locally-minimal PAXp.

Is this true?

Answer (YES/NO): NO